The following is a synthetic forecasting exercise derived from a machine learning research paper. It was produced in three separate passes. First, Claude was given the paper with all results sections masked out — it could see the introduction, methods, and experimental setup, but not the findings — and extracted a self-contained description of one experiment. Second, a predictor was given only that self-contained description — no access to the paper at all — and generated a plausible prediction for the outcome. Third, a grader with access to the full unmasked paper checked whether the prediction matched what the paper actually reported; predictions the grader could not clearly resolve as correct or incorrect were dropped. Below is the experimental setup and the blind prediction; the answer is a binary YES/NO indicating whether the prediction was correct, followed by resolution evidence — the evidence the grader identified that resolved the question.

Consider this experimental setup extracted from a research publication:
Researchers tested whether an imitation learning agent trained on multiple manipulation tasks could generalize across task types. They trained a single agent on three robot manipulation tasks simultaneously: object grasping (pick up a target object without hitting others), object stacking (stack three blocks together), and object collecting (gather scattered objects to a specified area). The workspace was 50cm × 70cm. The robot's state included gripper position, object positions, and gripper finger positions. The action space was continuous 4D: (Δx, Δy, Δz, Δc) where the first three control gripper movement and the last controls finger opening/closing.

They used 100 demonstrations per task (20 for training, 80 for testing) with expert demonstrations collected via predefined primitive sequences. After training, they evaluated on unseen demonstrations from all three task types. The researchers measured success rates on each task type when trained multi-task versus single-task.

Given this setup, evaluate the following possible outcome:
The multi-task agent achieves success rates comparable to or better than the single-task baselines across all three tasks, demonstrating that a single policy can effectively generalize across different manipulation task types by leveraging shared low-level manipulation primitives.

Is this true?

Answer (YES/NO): NO